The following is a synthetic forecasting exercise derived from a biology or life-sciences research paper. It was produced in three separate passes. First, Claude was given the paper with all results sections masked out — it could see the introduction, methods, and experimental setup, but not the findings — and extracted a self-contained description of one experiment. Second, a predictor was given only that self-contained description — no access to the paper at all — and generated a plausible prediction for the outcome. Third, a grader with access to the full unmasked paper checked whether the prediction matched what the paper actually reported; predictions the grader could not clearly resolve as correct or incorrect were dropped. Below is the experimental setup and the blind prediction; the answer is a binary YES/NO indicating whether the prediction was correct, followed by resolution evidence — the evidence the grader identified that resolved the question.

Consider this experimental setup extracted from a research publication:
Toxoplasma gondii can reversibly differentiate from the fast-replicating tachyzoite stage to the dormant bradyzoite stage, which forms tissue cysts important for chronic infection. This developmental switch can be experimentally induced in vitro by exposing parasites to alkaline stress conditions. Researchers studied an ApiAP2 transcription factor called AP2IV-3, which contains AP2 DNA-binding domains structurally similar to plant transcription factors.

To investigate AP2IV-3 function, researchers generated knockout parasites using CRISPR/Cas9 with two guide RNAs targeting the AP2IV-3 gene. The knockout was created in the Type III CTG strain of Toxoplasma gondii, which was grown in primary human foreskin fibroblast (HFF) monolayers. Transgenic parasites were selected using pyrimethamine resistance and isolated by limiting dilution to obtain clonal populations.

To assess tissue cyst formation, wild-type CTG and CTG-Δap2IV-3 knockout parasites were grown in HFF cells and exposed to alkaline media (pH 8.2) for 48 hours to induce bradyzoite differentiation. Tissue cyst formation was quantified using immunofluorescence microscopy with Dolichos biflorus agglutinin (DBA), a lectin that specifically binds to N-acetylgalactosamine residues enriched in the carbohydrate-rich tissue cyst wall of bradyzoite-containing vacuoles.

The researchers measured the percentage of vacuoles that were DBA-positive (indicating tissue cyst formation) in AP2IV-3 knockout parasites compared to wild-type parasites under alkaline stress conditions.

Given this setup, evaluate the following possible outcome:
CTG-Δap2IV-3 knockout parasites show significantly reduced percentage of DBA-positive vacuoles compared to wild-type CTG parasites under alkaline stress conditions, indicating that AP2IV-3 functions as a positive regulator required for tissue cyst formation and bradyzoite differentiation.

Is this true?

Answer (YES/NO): YES